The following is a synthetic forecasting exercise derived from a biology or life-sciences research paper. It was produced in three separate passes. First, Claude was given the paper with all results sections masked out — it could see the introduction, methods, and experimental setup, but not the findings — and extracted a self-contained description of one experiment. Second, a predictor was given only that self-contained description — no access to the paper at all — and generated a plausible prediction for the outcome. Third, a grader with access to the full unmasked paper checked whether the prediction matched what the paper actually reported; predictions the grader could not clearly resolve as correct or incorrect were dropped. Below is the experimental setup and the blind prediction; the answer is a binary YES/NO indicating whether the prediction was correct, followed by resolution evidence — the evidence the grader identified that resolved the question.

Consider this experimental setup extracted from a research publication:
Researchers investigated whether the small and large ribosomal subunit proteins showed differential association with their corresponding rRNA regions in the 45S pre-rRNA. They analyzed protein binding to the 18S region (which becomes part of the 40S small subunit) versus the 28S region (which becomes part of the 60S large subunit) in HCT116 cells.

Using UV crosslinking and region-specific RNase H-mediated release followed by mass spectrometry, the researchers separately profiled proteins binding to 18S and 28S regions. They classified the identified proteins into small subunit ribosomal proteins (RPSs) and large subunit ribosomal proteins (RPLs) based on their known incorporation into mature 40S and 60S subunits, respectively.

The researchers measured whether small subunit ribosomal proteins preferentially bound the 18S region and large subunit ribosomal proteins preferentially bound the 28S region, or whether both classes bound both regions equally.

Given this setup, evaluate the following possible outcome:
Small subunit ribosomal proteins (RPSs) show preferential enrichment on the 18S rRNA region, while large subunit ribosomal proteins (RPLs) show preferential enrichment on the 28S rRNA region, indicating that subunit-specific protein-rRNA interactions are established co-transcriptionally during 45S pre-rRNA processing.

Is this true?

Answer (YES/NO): YES